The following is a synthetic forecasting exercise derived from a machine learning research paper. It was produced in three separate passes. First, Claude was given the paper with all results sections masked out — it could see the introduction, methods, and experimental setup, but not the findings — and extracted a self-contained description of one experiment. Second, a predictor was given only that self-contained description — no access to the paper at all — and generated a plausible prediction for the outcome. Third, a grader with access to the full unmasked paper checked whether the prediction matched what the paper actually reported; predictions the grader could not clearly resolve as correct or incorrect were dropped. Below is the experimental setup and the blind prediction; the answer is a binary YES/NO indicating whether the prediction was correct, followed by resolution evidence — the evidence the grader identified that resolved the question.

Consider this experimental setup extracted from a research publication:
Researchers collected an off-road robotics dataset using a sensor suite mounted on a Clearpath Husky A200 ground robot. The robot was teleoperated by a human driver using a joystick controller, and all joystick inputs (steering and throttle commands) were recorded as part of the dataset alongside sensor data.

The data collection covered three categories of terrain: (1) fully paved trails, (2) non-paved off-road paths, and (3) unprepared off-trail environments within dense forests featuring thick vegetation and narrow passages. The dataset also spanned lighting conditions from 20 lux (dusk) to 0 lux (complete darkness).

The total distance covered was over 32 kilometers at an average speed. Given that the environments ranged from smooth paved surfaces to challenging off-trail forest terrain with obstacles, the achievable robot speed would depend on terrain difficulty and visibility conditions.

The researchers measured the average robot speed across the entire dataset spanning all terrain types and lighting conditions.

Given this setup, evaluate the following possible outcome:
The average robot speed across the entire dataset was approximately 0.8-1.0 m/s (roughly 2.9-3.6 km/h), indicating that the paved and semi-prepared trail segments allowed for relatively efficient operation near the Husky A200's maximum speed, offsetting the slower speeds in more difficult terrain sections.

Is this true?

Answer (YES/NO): YES